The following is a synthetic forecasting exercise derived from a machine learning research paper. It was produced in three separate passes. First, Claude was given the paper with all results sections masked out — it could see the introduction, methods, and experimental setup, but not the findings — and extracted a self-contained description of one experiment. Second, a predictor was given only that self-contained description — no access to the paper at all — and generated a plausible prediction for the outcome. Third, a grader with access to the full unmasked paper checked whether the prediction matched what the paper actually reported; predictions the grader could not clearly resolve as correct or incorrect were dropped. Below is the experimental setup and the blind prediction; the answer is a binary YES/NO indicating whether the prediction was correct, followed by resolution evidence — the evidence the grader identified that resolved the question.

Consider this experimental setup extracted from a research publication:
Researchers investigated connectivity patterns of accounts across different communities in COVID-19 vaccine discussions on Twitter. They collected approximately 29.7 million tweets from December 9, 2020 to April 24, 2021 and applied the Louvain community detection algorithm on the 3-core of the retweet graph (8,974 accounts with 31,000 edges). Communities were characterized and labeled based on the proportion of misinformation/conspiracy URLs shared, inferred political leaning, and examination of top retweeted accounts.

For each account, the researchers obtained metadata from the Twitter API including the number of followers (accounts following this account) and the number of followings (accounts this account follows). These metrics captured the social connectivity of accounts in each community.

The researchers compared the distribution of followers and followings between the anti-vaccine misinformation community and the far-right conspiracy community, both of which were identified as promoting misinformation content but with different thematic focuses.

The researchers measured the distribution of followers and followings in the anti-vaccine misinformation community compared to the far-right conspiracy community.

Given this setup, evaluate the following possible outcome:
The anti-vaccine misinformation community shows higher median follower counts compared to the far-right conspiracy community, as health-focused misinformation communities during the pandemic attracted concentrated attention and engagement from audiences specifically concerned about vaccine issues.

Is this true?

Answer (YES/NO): NO